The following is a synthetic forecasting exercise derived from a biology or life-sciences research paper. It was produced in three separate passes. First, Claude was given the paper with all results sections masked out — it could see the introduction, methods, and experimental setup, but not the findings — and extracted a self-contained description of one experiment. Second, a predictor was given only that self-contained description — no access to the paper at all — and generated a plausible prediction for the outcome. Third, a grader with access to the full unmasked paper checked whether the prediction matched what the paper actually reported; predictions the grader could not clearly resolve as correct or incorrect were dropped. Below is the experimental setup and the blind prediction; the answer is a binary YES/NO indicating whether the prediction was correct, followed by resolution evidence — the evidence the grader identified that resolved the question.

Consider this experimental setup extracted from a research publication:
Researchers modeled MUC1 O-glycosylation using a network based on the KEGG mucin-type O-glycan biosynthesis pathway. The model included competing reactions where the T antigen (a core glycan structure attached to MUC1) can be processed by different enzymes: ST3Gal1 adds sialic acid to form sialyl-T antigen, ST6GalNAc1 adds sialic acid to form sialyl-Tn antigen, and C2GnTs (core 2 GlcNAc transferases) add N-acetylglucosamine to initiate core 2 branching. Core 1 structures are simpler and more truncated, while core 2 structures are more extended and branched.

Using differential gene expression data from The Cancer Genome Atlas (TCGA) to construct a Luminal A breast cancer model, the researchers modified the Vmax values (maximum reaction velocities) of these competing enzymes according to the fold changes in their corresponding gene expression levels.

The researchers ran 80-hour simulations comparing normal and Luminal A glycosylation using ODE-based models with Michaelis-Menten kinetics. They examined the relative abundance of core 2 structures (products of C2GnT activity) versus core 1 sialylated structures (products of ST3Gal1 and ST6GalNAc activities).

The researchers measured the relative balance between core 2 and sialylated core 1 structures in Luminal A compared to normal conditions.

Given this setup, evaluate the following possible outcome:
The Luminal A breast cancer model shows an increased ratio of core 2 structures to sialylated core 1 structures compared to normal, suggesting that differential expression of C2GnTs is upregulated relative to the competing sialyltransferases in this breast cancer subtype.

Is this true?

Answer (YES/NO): NO